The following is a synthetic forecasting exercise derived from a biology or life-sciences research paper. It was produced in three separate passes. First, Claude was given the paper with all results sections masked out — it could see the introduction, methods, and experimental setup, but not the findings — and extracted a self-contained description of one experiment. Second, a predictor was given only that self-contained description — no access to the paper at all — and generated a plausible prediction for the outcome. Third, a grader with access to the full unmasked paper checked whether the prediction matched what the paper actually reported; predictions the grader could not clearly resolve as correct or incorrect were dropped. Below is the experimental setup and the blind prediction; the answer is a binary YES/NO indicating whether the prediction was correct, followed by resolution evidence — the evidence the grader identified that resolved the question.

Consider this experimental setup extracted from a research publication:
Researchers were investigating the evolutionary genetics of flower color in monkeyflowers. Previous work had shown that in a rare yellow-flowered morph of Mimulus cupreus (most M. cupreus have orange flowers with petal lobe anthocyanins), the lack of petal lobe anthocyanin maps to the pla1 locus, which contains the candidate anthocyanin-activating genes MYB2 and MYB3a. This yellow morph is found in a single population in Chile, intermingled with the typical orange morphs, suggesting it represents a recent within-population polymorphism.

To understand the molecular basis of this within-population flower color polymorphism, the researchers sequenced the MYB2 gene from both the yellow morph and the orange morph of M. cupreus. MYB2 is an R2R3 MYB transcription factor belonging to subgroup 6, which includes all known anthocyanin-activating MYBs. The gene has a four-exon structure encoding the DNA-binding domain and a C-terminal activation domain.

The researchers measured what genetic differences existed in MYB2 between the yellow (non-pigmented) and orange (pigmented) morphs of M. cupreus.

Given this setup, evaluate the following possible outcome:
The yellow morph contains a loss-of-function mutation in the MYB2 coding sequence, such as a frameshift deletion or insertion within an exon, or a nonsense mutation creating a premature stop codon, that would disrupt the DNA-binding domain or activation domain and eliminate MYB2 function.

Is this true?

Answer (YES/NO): YES